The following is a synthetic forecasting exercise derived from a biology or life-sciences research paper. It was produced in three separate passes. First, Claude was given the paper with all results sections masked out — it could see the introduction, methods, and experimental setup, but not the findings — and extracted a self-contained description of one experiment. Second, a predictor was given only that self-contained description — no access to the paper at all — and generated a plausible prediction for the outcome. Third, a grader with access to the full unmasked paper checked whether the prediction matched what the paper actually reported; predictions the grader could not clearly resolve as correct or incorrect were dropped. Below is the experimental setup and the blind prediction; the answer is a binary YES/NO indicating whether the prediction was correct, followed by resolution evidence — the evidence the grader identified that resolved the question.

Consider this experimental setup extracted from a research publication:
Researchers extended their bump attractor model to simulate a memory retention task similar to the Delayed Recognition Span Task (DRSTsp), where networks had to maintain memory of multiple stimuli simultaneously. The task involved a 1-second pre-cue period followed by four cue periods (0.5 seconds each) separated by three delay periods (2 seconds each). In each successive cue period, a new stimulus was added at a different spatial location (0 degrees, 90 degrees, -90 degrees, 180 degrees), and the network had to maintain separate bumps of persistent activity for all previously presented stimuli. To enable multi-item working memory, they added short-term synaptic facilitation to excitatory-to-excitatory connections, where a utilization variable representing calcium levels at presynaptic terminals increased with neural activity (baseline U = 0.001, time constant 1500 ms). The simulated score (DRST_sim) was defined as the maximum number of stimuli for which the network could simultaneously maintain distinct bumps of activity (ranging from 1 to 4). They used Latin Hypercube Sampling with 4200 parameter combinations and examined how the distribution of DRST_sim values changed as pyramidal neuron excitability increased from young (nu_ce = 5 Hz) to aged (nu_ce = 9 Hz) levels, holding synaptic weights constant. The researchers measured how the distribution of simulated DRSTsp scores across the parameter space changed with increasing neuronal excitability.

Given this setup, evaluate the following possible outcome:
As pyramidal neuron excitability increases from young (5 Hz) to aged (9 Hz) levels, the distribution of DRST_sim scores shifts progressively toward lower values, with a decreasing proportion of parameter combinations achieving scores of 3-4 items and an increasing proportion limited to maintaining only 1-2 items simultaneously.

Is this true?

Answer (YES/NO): YES